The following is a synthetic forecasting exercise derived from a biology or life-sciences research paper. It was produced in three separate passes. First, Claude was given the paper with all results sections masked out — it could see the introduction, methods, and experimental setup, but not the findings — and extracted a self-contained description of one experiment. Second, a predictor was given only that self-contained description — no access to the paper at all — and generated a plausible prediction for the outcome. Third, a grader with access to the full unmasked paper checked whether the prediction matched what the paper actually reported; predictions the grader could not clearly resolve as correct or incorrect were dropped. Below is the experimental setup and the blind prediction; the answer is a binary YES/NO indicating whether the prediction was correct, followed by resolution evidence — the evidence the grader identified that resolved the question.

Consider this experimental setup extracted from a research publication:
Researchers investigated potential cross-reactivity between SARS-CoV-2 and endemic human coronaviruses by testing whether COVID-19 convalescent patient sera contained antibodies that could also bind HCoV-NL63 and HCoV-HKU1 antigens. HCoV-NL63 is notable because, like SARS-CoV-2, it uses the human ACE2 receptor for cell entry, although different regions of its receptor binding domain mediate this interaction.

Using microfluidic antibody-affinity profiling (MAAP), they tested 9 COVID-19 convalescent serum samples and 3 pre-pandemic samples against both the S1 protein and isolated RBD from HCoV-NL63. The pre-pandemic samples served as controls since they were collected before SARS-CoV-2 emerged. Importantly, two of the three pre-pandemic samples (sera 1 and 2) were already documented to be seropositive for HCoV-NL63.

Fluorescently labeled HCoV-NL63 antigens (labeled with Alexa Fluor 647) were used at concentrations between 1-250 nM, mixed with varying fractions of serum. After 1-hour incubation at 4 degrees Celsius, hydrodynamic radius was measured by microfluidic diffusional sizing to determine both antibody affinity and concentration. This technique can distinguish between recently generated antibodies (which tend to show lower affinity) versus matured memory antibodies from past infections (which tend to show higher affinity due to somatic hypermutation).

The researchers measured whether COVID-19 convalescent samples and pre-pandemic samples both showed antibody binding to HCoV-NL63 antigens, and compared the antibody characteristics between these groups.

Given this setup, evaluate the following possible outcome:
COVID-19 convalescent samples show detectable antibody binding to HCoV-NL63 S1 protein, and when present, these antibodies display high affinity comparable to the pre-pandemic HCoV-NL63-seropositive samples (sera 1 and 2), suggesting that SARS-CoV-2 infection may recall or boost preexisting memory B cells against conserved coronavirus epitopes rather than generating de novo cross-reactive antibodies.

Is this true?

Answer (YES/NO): NO